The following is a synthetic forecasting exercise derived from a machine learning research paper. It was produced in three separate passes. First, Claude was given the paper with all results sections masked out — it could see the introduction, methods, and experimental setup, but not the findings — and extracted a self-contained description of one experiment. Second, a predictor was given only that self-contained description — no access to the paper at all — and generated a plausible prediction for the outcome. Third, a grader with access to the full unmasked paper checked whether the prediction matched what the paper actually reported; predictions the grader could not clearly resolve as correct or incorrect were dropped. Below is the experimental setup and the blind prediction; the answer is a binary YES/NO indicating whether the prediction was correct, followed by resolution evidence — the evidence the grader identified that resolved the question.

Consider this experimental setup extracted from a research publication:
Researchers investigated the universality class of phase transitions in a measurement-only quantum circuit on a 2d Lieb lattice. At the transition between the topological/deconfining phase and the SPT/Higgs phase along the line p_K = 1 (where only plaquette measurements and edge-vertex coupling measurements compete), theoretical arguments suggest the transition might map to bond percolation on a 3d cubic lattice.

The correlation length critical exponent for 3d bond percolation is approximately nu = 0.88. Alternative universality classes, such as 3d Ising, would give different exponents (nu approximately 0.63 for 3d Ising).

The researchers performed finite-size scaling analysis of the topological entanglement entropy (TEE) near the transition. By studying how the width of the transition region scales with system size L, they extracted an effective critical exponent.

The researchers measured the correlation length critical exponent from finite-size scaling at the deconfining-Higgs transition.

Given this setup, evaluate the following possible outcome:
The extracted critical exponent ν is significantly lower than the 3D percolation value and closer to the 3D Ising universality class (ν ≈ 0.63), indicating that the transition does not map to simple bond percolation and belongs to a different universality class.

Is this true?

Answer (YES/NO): NO